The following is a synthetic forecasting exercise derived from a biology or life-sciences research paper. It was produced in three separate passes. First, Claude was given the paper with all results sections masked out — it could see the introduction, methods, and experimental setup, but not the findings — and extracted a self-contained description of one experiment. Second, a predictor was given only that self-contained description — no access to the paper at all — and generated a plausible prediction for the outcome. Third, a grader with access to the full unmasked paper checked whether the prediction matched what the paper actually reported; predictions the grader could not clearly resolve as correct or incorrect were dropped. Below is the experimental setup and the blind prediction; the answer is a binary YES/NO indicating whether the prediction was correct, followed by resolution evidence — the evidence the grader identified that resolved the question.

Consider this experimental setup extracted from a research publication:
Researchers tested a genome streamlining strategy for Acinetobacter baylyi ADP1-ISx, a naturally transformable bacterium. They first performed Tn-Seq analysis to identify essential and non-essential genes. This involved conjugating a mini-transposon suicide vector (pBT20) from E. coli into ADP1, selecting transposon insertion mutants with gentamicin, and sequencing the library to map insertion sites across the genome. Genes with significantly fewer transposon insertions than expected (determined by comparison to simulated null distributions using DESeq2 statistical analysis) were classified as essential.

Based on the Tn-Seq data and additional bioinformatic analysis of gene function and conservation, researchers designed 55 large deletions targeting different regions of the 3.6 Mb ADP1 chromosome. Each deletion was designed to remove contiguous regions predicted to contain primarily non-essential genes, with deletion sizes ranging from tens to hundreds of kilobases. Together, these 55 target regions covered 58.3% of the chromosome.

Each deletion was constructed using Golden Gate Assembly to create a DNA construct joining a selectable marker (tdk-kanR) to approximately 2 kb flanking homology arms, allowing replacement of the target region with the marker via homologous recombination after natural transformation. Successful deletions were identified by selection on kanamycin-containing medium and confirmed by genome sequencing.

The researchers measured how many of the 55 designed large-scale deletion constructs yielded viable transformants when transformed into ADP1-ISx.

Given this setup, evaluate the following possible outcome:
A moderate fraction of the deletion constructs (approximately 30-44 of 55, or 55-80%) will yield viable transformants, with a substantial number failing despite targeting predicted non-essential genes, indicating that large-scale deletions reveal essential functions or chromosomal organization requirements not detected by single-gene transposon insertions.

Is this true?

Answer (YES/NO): NO